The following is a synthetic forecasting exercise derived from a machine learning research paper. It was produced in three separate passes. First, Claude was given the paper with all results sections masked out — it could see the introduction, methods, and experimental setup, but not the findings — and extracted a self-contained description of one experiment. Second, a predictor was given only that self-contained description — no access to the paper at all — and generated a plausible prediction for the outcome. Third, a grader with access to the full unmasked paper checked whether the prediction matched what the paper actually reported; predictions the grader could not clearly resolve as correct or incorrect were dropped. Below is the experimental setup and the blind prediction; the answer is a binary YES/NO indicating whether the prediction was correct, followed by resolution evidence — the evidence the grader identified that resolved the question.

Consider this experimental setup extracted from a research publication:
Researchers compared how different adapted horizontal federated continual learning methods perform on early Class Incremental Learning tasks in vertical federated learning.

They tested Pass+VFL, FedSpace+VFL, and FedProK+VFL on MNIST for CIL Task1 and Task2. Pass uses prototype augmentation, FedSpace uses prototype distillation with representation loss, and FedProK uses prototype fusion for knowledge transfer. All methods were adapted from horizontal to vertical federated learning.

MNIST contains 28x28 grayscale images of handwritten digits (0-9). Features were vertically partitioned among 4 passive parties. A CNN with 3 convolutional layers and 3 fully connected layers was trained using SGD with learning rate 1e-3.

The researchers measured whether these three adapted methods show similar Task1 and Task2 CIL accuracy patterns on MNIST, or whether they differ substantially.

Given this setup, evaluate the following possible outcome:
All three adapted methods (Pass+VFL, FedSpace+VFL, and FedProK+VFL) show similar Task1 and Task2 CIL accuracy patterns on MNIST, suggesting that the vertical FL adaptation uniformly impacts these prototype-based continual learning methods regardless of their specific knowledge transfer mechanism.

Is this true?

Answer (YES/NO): YES